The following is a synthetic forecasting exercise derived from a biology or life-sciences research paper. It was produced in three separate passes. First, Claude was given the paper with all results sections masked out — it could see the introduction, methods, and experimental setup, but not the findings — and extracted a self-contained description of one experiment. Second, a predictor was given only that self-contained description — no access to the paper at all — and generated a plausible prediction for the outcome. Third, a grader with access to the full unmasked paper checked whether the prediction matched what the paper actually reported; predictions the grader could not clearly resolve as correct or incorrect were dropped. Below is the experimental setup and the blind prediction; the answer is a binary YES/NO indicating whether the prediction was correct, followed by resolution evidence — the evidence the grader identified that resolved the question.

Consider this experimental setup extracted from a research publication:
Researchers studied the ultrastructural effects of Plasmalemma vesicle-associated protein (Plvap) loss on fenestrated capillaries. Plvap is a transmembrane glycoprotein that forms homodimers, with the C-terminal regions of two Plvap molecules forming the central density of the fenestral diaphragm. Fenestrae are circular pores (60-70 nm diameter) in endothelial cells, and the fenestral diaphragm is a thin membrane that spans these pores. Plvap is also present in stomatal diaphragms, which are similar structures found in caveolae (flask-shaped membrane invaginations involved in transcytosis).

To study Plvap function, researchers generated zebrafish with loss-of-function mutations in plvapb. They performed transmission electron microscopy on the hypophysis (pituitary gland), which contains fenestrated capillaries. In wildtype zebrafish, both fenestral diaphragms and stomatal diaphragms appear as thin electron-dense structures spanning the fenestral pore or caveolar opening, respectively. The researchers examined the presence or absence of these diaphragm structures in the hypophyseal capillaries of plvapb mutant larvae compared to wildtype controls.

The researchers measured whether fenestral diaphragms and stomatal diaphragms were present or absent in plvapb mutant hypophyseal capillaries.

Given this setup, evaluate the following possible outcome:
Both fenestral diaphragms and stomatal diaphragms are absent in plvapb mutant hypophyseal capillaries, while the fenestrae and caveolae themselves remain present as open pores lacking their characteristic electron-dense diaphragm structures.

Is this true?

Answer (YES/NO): NO